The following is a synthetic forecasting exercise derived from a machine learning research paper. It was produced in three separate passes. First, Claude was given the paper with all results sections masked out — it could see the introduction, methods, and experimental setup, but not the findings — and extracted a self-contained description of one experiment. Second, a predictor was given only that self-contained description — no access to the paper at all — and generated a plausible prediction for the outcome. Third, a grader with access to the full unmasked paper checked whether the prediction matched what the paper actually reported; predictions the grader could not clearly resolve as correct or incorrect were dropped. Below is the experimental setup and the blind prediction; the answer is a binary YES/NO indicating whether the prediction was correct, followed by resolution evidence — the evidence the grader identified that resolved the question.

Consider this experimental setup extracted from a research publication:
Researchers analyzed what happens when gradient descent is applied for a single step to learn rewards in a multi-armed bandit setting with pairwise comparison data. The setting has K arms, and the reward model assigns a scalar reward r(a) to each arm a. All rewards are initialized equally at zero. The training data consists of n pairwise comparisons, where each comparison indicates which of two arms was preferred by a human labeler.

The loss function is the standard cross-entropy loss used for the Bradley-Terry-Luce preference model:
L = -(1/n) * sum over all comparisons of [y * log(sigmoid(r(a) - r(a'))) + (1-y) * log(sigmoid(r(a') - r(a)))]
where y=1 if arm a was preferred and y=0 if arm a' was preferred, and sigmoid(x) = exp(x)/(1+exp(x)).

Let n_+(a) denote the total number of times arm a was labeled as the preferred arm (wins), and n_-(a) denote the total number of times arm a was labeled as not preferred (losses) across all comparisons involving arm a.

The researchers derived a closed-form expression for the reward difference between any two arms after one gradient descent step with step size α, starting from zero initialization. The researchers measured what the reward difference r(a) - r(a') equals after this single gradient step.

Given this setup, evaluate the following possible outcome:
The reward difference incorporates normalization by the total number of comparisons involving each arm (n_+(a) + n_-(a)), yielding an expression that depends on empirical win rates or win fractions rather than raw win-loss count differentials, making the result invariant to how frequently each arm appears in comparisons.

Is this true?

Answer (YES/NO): NO